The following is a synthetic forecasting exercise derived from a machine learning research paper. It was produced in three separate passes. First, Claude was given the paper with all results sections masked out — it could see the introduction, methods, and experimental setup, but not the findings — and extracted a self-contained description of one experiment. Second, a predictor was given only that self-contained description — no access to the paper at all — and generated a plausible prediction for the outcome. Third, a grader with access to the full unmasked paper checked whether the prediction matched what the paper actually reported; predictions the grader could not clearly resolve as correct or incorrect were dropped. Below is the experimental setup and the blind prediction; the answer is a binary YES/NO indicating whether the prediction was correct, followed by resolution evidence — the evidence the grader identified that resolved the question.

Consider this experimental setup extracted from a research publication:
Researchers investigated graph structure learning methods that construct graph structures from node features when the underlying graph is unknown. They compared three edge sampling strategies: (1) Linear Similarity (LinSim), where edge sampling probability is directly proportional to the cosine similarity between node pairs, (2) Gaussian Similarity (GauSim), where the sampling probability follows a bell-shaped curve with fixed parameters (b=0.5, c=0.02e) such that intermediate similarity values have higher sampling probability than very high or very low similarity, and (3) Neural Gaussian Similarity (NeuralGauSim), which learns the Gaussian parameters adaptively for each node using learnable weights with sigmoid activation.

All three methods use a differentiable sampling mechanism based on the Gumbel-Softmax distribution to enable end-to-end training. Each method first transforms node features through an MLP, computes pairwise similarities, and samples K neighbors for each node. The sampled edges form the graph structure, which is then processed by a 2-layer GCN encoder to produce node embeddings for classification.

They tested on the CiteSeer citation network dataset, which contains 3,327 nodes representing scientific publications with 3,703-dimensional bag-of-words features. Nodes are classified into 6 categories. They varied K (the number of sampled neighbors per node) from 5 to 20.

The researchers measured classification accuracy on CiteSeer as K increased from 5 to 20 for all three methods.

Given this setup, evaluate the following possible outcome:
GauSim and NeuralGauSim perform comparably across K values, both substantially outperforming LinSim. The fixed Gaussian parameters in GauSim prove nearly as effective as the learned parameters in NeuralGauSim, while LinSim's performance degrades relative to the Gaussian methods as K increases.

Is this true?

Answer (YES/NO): YES